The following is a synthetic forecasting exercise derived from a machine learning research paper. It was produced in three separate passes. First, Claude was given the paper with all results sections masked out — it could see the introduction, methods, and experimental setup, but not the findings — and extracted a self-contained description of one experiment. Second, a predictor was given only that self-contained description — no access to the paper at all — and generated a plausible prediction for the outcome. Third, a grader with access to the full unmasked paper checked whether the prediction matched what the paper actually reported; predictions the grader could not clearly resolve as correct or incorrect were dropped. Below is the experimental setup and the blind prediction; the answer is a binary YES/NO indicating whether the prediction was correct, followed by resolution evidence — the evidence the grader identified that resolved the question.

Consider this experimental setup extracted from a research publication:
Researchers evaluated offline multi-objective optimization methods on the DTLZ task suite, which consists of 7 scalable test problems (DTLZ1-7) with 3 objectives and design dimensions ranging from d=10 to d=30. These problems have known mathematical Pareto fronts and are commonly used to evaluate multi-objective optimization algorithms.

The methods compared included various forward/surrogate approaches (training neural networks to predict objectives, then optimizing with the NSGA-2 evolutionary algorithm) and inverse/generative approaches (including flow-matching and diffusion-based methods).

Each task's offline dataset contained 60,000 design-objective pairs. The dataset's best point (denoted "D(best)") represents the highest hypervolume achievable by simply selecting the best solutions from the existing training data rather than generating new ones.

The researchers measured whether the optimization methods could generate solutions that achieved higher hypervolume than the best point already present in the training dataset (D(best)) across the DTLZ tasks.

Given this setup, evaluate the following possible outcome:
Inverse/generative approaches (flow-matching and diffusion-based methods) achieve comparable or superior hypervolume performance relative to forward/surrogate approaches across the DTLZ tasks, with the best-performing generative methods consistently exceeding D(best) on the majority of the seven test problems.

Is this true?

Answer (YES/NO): YES